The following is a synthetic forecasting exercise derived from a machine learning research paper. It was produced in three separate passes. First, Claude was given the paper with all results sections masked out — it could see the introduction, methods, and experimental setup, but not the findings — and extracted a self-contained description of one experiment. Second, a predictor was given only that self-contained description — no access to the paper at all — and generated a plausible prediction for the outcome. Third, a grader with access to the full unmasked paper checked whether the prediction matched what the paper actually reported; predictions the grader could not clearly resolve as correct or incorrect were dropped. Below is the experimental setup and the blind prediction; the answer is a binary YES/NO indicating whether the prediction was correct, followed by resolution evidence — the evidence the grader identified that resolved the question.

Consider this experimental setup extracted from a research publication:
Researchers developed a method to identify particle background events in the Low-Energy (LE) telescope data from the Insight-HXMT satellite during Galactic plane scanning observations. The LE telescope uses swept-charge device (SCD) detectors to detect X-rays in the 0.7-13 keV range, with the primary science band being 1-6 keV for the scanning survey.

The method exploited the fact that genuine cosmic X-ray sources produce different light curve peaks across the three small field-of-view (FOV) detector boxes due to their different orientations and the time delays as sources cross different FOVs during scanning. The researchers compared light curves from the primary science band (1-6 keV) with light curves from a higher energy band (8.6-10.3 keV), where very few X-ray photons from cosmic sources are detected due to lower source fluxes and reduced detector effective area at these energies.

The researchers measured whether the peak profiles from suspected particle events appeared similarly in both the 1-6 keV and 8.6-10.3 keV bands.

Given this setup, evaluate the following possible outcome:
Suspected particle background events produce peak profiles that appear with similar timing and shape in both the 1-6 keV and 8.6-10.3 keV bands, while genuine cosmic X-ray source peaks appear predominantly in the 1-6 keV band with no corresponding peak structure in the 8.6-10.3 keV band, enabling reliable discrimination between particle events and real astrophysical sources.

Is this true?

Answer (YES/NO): YES